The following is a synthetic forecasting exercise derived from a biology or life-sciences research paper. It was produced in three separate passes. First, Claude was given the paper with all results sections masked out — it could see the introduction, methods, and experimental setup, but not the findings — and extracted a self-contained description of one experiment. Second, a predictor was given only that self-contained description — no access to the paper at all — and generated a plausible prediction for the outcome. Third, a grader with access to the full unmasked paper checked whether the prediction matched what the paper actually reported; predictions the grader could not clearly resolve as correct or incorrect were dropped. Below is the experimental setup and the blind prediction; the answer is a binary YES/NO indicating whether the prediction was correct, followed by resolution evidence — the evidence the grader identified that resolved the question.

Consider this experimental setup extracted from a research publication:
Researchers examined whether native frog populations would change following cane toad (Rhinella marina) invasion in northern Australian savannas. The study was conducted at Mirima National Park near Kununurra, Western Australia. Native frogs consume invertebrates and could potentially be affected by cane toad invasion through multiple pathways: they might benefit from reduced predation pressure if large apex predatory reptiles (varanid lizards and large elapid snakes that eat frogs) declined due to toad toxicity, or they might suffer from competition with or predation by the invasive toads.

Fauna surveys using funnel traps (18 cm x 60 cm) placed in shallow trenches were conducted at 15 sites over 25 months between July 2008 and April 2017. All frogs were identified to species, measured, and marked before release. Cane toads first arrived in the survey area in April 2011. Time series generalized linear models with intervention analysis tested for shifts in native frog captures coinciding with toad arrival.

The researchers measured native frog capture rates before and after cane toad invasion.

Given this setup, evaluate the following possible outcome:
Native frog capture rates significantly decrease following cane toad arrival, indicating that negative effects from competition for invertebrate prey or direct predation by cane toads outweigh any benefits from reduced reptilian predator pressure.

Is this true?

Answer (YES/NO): NO